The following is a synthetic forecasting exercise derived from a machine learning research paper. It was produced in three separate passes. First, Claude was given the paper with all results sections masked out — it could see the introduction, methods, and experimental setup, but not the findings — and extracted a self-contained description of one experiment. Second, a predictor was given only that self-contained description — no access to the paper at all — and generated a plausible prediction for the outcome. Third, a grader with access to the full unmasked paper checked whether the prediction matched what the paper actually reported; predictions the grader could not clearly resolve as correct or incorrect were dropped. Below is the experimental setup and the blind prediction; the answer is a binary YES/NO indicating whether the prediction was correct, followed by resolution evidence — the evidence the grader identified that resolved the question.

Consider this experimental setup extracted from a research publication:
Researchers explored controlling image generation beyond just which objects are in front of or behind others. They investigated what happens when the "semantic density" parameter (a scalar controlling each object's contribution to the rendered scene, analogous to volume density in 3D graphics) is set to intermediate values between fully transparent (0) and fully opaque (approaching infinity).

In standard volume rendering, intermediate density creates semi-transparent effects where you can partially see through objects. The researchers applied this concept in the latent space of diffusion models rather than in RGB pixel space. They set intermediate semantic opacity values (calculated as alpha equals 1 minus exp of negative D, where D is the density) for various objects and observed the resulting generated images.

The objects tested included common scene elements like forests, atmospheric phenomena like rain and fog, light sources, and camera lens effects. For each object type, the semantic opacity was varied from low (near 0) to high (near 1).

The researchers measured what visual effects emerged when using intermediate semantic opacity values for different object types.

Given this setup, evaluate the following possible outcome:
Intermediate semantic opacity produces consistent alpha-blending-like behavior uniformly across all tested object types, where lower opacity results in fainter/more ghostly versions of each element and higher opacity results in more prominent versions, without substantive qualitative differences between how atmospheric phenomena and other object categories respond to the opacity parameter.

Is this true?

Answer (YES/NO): NO